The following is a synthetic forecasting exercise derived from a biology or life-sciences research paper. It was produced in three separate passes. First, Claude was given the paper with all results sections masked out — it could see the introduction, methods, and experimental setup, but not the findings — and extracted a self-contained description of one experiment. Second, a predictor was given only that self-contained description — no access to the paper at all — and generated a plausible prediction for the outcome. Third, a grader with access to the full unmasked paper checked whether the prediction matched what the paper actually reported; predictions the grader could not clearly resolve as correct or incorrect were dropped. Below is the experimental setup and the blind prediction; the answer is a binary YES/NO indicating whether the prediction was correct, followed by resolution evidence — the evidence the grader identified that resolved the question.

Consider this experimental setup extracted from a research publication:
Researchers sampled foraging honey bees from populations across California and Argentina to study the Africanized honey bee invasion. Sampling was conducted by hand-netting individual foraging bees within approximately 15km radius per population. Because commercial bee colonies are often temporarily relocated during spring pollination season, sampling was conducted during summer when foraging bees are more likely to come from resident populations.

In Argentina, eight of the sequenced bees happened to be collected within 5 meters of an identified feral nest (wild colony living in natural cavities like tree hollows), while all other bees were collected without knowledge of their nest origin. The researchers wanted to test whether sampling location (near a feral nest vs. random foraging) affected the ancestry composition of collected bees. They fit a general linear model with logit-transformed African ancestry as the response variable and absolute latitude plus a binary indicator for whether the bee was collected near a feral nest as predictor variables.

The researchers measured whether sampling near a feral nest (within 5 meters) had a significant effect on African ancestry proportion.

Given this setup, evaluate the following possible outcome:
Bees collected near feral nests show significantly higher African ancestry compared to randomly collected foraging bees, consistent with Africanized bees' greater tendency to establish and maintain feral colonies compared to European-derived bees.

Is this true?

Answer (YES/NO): NO